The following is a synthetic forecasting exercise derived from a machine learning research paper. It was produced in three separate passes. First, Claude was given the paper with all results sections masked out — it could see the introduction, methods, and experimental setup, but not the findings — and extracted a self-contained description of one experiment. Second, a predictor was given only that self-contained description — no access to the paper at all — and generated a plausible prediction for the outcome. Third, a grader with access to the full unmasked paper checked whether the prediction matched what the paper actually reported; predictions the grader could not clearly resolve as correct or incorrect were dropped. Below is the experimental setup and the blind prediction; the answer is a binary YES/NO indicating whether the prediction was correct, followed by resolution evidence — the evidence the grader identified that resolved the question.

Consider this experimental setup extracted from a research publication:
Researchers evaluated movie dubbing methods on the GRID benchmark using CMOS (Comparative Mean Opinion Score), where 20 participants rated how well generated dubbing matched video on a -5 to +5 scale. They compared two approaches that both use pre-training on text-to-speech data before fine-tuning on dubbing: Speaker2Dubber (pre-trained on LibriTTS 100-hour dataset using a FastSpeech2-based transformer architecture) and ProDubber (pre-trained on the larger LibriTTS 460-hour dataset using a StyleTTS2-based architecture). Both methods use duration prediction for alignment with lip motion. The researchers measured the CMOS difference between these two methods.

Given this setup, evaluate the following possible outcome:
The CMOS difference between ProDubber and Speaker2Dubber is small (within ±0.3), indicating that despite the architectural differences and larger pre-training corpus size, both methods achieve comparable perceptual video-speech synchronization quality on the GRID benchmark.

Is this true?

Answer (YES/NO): YES